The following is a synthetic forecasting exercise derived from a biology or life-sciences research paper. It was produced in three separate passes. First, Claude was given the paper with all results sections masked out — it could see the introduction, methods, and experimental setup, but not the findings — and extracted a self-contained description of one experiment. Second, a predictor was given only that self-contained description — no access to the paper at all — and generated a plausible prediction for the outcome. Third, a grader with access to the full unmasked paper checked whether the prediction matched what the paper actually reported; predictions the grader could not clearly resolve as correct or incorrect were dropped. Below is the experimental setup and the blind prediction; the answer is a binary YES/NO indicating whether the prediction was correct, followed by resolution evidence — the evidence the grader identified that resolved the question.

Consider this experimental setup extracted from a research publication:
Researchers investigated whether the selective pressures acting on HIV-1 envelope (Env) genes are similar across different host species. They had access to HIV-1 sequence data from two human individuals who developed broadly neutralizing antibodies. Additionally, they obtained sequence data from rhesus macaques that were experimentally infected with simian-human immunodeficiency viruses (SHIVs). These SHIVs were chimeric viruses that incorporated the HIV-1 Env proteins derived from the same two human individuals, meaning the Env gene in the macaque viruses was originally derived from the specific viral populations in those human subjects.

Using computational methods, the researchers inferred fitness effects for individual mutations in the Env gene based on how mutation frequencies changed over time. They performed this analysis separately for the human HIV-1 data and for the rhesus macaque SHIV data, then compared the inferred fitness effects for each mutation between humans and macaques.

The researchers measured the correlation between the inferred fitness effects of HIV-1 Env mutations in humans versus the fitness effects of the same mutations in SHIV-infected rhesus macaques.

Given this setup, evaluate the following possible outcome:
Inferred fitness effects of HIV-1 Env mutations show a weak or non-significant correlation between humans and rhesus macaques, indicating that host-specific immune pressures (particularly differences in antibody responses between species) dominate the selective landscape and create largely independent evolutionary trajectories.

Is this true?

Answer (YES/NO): NO